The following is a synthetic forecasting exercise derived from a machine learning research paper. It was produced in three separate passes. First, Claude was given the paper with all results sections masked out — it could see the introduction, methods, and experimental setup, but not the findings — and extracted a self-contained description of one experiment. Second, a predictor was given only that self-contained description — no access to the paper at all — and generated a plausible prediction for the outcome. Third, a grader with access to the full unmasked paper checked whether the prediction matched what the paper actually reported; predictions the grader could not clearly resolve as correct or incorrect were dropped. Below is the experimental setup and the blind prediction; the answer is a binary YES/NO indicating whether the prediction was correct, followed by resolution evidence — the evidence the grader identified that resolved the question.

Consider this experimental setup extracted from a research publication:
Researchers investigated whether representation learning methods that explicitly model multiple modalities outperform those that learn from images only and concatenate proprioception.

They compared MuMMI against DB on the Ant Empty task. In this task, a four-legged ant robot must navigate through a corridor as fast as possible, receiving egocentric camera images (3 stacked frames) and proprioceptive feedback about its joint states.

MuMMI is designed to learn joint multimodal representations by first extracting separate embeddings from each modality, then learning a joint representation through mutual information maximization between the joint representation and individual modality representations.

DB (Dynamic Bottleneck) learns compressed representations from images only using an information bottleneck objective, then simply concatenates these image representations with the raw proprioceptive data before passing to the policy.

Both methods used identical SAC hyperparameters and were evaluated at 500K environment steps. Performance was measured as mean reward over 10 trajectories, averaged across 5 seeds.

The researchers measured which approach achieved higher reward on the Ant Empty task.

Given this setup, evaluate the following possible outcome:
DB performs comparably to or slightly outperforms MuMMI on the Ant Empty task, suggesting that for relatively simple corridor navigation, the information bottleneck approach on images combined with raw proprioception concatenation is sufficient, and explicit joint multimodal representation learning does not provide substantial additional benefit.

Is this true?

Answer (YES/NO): NO